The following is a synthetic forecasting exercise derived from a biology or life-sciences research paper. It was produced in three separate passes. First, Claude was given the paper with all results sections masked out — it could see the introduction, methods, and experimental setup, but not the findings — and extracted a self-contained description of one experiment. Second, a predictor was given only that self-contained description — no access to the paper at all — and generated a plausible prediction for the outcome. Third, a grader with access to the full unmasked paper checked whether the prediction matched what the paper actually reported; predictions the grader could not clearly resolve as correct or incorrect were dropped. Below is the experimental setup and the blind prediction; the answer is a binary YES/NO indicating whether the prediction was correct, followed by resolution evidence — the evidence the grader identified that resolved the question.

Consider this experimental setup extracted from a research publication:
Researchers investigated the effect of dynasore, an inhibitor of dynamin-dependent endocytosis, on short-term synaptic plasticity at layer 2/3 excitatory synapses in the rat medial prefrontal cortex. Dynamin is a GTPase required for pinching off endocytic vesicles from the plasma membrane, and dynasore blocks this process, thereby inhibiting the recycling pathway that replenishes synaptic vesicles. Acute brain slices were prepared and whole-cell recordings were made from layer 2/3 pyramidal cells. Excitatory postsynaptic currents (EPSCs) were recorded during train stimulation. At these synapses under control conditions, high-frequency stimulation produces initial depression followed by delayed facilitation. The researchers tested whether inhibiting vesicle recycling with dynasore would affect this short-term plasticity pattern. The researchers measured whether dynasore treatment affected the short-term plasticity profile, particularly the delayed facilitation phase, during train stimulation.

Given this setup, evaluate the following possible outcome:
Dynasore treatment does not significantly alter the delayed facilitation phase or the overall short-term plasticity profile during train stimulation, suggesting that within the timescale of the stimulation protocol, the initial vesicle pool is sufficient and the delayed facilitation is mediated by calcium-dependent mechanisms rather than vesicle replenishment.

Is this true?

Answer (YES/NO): NO